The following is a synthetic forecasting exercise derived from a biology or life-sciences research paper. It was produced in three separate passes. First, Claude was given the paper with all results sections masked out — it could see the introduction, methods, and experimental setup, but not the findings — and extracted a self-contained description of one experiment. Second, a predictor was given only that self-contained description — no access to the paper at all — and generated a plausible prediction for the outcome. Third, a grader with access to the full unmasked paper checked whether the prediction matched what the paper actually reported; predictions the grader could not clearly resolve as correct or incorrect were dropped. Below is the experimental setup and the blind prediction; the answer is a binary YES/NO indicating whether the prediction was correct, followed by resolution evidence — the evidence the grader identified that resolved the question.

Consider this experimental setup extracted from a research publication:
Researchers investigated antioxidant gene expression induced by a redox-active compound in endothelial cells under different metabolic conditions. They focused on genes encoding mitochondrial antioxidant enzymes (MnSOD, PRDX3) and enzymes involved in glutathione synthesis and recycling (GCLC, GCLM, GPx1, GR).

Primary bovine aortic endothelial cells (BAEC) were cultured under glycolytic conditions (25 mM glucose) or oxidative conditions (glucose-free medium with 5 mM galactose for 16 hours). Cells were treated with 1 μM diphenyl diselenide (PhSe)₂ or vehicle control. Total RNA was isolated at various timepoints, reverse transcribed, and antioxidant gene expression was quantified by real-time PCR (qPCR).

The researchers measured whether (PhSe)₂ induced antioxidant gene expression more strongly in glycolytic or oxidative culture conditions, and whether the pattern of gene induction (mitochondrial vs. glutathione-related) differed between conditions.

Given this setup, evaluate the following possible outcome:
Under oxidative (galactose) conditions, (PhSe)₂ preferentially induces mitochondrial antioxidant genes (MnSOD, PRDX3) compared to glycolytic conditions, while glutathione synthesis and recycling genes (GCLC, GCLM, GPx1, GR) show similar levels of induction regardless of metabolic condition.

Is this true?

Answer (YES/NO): NO